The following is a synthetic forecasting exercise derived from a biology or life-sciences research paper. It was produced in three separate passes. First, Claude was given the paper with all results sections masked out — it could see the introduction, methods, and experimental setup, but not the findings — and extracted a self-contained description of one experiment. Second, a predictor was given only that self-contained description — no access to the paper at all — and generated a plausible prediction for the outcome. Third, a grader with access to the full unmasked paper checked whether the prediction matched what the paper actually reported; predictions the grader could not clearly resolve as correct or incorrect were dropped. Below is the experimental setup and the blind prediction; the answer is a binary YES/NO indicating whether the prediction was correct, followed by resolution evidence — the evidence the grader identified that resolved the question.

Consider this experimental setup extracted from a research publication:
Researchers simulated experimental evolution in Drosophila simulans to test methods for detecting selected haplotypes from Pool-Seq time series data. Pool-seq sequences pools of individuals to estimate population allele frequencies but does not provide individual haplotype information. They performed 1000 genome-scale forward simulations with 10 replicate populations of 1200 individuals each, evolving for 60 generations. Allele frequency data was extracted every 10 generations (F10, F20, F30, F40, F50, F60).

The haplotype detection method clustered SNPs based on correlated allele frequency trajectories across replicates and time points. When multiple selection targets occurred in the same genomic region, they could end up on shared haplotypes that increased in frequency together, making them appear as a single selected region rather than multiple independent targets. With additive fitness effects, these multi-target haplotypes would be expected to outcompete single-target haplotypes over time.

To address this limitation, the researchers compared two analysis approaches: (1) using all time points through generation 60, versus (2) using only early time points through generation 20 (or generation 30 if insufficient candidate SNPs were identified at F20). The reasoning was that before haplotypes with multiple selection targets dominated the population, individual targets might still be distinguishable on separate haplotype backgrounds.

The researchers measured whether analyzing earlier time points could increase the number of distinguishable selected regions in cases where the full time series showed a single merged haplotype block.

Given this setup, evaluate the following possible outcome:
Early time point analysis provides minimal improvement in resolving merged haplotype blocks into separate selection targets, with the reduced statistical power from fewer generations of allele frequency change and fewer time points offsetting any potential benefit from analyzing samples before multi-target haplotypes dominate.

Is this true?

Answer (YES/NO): NO